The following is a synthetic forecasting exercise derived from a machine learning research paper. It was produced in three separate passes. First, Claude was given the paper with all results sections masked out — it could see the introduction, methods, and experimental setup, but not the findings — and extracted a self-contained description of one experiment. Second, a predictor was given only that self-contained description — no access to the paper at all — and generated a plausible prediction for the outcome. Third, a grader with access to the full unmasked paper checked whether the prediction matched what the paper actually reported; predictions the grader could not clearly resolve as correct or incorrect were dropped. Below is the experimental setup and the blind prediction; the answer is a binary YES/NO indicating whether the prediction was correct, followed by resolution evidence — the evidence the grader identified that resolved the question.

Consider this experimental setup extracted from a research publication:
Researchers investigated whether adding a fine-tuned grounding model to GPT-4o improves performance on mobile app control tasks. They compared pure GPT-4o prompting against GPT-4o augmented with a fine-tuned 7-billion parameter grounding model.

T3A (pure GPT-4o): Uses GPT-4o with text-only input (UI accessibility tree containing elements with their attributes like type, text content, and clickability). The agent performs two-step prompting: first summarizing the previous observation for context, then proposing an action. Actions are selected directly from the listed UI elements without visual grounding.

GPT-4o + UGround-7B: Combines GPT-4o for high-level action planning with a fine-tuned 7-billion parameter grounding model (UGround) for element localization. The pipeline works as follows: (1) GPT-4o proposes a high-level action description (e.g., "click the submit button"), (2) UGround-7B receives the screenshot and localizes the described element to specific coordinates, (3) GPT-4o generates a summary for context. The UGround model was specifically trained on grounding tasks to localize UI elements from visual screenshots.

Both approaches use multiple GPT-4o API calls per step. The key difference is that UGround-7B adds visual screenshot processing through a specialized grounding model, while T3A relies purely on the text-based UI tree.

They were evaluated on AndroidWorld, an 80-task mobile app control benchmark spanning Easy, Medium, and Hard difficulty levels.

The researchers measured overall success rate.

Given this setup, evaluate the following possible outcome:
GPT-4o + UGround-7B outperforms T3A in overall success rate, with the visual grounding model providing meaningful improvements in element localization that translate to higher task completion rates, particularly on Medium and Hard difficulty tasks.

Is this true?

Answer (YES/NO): NO